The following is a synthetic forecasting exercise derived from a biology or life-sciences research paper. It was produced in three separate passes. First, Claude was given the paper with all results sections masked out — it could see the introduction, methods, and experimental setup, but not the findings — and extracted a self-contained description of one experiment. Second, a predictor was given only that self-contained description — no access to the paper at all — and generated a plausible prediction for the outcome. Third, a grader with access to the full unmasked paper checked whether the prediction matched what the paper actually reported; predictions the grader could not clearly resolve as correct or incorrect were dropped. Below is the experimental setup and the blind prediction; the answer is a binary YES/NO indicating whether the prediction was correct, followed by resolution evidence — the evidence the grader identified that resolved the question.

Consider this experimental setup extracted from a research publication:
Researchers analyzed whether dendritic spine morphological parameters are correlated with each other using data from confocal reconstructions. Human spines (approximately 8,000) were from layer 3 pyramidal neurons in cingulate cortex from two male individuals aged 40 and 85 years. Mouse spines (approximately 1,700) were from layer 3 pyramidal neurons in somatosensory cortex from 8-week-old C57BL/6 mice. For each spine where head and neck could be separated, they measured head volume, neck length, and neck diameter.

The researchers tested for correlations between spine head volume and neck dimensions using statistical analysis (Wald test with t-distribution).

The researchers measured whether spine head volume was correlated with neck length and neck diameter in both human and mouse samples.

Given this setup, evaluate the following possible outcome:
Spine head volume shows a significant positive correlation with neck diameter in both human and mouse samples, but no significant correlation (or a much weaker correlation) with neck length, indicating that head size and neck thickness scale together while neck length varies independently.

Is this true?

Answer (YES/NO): NO